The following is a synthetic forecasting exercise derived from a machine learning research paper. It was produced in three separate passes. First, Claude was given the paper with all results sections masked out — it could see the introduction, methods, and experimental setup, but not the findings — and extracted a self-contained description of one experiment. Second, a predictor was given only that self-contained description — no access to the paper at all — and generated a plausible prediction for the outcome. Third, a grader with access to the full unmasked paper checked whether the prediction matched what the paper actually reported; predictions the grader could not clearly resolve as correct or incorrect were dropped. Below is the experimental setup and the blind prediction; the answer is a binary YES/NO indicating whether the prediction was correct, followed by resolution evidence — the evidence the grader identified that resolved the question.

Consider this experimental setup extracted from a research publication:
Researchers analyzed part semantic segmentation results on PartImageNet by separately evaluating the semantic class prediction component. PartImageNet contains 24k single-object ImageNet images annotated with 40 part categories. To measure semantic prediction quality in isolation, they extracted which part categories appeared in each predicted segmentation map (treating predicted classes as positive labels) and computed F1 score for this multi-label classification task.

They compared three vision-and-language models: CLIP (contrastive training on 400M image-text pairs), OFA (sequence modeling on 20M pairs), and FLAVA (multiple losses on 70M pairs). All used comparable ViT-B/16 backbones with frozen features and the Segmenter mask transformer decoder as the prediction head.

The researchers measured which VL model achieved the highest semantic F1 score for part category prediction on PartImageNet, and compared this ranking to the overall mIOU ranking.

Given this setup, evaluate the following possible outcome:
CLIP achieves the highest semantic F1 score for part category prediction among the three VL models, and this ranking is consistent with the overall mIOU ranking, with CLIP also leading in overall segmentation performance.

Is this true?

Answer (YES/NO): YES